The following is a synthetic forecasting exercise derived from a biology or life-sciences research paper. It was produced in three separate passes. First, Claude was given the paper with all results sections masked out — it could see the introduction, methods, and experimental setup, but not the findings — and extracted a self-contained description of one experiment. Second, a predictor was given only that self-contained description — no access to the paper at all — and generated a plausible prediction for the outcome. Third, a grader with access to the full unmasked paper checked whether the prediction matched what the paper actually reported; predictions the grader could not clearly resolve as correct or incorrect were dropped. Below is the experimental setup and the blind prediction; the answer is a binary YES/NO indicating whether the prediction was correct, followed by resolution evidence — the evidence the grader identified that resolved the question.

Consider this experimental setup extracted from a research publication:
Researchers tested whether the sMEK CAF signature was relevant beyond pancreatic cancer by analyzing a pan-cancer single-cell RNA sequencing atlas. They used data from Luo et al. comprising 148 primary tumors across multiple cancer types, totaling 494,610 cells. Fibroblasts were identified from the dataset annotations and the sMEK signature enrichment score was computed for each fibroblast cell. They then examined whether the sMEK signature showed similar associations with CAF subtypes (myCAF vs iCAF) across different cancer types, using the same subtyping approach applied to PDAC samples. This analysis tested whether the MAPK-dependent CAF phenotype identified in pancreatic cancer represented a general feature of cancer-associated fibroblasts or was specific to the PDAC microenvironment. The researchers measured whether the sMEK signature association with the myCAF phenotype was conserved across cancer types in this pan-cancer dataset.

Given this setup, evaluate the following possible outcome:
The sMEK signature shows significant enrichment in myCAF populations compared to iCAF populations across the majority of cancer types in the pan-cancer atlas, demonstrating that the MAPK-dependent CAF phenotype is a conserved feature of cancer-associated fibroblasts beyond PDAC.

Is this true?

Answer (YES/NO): YES